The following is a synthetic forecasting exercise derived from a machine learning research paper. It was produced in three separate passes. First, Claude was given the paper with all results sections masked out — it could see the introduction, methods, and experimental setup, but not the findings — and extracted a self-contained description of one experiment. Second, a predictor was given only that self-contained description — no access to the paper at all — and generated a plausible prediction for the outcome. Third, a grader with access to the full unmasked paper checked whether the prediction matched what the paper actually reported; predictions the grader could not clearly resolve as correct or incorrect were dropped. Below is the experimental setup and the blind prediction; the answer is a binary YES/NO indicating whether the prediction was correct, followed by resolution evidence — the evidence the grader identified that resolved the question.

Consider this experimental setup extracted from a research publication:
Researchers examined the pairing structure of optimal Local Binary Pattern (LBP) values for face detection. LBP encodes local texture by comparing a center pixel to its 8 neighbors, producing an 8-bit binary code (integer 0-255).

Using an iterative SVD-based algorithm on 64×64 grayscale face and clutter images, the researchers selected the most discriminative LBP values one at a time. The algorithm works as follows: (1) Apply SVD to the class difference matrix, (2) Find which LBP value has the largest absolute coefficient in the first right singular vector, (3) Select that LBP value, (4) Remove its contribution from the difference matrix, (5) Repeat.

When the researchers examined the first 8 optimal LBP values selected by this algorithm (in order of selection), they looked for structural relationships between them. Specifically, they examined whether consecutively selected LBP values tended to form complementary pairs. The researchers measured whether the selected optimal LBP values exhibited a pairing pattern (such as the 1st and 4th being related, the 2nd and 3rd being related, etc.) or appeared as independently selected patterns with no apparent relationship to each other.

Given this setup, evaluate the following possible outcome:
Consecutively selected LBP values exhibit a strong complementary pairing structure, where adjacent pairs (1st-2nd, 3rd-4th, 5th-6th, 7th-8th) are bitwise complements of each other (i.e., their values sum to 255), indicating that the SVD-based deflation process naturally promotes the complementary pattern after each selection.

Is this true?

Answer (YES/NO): NO